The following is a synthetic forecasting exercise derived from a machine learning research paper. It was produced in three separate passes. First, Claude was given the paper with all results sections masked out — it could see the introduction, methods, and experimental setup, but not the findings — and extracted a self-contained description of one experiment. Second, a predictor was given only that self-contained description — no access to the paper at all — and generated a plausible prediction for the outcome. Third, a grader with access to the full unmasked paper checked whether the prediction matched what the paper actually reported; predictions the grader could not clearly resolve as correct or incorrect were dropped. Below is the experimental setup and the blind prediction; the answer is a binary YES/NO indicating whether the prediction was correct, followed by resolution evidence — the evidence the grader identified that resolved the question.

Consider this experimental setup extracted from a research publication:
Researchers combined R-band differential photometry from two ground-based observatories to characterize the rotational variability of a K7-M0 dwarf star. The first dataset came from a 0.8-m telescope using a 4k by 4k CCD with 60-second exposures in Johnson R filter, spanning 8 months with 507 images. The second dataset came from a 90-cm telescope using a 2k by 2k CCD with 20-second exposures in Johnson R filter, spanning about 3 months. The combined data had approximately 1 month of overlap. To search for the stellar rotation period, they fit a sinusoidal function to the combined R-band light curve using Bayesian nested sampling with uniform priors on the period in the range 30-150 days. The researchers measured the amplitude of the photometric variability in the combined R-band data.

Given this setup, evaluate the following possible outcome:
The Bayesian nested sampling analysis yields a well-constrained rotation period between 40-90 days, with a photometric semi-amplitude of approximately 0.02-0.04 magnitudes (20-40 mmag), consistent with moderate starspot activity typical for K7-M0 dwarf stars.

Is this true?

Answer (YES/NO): NO